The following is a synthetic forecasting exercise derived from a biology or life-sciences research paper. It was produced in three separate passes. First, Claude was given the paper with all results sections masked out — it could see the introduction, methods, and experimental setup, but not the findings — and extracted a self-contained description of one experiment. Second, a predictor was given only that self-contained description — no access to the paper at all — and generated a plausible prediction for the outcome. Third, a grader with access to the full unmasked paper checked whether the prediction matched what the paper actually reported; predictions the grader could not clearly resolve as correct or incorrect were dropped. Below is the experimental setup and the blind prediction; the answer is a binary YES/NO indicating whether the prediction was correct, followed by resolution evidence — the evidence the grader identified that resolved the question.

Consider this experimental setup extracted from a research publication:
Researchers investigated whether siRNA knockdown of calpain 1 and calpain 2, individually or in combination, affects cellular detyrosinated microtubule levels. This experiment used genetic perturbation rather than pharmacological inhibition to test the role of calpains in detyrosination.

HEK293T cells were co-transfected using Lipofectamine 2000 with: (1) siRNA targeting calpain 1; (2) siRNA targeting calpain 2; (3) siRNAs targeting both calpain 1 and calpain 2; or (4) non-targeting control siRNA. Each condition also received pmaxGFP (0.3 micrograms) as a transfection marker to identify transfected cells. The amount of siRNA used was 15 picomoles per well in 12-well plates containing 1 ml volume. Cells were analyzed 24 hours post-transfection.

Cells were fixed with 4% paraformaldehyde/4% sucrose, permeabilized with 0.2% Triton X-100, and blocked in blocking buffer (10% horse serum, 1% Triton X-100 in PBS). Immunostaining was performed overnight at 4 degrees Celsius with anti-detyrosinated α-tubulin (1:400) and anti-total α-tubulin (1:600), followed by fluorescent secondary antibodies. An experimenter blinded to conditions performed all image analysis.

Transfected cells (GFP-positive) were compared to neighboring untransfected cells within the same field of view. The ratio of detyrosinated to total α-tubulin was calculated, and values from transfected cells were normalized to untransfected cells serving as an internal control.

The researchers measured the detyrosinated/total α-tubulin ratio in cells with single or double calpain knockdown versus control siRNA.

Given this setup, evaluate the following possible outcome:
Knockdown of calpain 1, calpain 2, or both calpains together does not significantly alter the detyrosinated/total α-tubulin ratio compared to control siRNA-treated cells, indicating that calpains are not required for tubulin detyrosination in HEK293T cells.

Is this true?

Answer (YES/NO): NO